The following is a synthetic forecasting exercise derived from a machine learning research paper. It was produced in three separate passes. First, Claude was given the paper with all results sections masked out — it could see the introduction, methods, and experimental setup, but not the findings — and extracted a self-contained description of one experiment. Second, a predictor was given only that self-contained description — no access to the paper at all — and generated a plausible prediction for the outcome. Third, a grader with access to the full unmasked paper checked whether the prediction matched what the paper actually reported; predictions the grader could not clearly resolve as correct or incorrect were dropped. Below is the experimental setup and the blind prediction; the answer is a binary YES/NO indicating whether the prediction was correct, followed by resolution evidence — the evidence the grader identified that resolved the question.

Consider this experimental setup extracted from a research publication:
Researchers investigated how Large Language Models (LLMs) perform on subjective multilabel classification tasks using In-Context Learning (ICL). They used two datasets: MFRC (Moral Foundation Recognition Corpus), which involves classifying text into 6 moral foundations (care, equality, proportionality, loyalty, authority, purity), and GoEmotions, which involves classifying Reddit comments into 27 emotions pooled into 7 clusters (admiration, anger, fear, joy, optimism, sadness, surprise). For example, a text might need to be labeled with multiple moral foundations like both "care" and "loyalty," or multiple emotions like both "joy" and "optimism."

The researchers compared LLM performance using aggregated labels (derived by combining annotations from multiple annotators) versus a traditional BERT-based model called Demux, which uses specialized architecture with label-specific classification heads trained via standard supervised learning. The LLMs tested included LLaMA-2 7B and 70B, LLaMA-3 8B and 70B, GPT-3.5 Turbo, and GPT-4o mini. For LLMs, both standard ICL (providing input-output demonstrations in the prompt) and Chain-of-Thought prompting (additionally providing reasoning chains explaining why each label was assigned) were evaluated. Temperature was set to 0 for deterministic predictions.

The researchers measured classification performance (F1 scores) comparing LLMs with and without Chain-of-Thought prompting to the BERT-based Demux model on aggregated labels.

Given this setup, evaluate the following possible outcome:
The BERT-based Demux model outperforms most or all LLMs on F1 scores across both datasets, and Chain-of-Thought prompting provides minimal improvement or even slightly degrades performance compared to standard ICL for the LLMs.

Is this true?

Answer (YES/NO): YES